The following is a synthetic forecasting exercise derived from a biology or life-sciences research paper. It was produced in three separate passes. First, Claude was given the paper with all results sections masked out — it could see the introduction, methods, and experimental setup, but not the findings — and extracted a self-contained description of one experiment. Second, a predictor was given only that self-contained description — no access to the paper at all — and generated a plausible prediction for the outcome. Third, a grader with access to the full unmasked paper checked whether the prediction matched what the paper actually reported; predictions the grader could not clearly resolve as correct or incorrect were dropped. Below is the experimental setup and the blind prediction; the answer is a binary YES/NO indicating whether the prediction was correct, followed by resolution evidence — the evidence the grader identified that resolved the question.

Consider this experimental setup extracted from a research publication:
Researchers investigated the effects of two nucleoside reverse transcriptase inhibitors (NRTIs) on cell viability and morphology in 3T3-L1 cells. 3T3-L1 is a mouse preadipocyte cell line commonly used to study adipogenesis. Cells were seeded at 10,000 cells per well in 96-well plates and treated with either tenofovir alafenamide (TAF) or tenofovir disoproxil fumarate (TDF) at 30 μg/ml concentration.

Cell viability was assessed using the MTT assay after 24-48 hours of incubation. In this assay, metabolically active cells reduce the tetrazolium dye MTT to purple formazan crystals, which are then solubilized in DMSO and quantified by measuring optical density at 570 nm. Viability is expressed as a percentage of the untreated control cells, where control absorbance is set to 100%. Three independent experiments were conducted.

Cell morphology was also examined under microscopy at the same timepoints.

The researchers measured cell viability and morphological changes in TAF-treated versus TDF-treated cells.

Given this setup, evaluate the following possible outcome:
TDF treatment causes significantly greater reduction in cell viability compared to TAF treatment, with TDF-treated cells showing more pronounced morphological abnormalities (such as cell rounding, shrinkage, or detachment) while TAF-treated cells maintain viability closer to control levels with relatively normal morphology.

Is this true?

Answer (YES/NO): NO